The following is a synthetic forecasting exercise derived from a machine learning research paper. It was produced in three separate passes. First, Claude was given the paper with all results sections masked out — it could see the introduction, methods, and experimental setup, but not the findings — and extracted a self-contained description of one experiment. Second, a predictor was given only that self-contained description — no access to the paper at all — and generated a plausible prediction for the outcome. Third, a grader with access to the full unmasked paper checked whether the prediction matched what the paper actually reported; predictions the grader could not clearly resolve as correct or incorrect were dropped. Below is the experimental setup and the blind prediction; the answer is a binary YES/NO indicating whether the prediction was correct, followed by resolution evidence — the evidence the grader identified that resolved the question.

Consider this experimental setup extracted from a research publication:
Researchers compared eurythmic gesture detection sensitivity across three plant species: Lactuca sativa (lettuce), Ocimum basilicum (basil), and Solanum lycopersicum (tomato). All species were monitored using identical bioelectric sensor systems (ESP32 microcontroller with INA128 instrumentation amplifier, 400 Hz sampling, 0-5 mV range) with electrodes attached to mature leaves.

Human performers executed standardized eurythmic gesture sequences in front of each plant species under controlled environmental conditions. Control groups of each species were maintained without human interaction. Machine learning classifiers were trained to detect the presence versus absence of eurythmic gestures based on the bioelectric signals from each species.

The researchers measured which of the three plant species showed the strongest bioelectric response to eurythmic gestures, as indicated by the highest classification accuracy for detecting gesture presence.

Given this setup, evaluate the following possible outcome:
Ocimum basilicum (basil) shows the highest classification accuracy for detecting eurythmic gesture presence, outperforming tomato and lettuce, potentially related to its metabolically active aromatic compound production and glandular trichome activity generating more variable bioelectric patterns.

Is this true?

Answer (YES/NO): YES